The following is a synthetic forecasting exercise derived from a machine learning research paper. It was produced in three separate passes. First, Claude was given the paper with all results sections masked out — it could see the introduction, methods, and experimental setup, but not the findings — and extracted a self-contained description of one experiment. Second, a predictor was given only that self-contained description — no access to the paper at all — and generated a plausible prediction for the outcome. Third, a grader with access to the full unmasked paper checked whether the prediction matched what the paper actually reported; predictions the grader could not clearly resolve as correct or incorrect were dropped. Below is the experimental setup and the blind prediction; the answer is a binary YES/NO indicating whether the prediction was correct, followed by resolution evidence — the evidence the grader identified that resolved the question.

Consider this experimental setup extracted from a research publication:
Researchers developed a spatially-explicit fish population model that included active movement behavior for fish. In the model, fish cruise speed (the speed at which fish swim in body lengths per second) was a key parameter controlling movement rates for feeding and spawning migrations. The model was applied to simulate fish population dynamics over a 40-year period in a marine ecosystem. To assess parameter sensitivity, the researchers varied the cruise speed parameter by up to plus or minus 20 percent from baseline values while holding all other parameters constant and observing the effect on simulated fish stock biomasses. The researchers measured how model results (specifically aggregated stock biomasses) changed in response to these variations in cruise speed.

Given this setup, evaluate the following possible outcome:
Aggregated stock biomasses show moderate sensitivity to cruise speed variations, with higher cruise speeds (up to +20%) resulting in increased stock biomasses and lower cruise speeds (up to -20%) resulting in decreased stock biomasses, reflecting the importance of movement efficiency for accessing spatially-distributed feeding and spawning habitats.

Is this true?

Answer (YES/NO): NO